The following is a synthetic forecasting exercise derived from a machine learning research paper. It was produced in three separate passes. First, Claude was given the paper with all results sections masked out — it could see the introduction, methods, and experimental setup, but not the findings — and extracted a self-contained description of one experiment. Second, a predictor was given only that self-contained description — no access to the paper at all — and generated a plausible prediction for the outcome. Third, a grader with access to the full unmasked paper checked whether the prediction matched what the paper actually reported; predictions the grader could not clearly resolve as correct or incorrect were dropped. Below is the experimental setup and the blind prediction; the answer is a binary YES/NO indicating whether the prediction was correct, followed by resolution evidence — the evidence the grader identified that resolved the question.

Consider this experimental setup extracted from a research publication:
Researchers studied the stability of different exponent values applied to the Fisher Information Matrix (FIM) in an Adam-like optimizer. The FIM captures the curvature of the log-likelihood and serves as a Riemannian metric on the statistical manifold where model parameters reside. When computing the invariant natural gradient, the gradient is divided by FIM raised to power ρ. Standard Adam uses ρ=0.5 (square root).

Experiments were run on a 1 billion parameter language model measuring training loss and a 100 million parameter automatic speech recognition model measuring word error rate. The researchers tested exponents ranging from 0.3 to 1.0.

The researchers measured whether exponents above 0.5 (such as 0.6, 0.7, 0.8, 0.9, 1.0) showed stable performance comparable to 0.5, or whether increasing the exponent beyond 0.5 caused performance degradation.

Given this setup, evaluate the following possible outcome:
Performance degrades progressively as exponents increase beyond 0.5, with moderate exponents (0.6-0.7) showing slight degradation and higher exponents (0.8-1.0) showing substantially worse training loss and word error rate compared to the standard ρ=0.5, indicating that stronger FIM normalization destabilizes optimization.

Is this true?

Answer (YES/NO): NO